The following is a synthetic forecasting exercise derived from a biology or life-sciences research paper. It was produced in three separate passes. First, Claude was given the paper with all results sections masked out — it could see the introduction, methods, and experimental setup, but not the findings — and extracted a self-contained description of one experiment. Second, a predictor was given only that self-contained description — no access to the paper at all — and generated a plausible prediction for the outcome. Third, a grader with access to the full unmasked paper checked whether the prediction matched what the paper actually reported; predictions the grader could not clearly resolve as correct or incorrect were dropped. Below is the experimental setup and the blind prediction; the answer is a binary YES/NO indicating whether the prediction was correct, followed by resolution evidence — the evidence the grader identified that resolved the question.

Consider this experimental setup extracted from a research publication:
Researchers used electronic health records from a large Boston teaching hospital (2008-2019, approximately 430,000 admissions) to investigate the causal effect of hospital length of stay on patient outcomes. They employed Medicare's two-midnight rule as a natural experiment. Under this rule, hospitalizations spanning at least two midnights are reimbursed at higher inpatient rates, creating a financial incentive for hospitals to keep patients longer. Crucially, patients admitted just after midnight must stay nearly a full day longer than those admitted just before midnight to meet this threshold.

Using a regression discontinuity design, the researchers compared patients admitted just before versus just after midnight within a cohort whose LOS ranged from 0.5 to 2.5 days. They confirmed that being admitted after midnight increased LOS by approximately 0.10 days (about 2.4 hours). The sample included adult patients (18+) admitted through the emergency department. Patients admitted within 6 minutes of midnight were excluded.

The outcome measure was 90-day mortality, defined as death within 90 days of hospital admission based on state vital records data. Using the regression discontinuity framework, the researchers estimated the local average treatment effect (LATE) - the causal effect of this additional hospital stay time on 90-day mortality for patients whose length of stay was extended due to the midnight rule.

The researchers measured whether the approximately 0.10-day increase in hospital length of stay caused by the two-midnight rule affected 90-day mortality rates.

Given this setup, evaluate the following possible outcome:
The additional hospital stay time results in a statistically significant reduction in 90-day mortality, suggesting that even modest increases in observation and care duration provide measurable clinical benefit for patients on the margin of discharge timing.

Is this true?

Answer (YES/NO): NO